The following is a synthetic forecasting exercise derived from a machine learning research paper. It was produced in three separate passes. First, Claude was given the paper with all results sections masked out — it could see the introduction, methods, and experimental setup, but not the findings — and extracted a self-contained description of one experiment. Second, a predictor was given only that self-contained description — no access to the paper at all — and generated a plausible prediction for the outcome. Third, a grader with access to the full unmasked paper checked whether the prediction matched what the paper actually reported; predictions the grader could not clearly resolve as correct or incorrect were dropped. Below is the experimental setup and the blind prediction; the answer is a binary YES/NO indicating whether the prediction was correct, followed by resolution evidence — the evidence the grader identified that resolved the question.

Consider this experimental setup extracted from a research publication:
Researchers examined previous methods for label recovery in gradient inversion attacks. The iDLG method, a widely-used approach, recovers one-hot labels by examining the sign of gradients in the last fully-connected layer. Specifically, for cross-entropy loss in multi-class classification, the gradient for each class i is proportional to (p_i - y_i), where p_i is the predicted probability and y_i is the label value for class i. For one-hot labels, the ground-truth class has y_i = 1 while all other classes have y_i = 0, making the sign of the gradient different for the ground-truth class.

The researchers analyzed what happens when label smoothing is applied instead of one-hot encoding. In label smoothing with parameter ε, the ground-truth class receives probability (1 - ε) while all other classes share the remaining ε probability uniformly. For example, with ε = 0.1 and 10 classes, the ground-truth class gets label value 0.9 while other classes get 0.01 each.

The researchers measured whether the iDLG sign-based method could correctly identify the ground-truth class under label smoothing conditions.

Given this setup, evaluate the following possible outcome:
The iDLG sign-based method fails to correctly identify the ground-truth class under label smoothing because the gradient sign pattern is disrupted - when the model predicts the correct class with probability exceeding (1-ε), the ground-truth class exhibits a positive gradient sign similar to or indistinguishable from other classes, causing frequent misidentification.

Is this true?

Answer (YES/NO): YES